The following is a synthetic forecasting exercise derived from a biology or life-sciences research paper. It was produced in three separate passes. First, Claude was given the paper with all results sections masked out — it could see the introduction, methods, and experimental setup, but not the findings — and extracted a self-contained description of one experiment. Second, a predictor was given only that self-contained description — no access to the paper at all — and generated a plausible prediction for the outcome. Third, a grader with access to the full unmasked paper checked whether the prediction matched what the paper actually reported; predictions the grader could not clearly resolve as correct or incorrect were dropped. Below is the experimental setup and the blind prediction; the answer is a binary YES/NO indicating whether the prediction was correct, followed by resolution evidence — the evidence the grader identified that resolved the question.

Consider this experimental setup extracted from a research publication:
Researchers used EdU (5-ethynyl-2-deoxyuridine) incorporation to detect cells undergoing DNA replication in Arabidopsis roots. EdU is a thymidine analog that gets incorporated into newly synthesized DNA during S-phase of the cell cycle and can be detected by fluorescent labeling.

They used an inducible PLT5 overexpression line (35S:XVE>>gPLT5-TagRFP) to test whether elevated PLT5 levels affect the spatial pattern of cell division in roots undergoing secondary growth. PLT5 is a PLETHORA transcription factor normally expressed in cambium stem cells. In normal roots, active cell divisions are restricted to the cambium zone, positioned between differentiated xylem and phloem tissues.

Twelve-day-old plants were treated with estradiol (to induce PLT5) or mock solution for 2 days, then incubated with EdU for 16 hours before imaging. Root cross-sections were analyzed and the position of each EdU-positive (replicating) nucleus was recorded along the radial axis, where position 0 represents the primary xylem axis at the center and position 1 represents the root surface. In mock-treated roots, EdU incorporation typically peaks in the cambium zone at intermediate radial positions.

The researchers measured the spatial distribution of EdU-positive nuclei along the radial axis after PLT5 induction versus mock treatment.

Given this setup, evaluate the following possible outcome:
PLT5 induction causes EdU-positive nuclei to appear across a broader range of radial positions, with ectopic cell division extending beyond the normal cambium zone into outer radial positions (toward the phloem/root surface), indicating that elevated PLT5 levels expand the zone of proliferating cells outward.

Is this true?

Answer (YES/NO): NO